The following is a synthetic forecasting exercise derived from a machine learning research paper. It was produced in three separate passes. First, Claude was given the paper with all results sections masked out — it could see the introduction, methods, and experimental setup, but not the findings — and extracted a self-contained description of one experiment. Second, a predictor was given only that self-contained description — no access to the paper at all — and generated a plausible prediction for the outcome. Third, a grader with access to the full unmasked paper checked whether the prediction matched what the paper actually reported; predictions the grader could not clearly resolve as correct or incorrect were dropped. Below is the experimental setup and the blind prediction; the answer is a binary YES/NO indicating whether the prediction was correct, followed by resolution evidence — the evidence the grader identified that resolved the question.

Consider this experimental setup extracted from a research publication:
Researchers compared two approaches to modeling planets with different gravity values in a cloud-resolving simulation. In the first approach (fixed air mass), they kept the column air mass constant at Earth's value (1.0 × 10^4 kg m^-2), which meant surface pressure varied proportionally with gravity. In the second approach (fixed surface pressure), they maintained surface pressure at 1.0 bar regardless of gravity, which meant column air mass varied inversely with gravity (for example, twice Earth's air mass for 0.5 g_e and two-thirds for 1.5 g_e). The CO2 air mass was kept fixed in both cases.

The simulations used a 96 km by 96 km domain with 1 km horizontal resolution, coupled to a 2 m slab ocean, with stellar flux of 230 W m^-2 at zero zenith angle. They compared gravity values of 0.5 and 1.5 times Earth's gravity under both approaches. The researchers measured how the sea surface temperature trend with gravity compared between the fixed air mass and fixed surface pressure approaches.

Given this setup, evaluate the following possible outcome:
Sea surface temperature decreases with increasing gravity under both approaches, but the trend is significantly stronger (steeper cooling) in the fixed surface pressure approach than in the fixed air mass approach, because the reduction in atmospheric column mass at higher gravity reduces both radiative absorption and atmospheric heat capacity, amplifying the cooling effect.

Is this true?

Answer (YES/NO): NO